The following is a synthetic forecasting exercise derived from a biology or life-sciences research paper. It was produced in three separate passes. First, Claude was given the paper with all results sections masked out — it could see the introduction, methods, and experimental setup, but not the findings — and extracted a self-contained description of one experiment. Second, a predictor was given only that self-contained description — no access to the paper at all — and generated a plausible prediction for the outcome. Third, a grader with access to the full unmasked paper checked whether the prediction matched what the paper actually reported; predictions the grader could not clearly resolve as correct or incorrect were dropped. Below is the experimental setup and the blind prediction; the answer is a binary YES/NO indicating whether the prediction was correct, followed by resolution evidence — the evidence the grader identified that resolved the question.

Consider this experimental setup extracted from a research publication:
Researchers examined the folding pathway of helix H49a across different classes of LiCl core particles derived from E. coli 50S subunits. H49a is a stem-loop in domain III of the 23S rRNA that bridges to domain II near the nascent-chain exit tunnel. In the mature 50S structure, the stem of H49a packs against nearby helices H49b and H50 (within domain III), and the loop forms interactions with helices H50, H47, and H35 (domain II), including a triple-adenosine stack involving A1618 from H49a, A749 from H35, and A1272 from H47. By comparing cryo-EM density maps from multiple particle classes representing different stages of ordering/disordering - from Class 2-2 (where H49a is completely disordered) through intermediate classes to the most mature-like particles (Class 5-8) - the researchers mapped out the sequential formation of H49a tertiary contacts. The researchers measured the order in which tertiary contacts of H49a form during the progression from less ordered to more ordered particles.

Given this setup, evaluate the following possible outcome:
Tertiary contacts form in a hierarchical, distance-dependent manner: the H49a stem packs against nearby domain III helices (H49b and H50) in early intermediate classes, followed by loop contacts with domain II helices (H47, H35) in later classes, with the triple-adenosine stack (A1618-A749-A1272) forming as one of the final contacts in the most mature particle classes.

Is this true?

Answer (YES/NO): YES